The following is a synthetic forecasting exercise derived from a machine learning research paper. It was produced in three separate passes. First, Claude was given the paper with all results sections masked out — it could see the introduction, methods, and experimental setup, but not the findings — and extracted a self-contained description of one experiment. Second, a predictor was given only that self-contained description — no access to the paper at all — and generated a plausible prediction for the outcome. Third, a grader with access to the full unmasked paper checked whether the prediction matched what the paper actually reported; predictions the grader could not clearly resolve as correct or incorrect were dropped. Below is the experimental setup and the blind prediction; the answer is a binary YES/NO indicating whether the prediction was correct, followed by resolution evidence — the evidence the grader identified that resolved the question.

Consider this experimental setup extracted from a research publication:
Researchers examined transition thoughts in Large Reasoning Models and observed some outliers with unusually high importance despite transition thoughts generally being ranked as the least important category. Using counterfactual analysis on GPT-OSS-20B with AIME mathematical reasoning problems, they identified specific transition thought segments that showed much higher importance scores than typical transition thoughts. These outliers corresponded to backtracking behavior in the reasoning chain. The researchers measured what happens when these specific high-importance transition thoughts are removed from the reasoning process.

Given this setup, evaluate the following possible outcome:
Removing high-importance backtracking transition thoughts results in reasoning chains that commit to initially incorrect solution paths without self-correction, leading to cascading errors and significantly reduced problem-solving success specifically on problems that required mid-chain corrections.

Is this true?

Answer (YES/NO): NO